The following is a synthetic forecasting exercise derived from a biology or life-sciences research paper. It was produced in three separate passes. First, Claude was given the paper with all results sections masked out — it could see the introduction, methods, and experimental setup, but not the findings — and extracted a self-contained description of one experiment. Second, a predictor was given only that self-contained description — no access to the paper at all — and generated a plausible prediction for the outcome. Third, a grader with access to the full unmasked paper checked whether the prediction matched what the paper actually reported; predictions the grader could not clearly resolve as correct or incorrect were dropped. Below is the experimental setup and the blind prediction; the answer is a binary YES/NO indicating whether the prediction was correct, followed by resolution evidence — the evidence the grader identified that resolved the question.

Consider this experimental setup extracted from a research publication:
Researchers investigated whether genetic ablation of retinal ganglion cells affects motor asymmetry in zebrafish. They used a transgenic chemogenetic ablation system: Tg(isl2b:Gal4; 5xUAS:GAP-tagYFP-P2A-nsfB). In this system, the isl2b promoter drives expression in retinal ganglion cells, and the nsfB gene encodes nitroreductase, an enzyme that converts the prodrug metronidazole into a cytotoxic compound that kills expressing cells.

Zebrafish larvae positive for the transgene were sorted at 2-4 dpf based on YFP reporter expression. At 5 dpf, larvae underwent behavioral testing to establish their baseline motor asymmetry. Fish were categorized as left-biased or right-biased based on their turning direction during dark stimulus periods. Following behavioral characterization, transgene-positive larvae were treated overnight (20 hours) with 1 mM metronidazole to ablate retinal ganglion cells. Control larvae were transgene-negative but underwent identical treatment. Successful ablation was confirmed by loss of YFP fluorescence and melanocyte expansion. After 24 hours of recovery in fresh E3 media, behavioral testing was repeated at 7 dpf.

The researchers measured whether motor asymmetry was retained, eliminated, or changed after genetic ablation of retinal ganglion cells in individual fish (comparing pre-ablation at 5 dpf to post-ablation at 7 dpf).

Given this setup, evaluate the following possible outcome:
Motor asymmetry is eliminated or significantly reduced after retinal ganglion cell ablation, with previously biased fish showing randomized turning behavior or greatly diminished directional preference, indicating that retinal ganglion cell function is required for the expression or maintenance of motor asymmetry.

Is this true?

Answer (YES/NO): NO